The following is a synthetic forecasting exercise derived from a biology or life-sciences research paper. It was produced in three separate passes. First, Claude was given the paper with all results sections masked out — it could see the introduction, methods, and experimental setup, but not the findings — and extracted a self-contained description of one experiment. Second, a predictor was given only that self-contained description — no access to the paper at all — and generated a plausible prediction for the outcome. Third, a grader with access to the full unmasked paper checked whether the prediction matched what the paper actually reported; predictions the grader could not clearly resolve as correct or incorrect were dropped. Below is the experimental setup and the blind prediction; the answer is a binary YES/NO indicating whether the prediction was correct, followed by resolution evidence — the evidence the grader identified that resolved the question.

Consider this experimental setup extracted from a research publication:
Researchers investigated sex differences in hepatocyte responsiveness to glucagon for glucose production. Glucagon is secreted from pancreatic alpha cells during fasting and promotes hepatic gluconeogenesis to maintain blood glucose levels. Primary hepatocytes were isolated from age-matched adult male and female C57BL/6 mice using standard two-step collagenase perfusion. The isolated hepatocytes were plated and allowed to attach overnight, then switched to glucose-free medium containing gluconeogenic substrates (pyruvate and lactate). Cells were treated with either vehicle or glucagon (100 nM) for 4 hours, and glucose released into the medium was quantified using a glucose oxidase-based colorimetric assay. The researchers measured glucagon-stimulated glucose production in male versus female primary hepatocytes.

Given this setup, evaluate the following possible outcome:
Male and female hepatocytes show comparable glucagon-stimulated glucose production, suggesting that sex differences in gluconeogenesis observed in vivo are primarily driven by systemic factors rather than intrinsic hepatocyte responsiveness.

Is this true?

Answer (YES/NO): NO